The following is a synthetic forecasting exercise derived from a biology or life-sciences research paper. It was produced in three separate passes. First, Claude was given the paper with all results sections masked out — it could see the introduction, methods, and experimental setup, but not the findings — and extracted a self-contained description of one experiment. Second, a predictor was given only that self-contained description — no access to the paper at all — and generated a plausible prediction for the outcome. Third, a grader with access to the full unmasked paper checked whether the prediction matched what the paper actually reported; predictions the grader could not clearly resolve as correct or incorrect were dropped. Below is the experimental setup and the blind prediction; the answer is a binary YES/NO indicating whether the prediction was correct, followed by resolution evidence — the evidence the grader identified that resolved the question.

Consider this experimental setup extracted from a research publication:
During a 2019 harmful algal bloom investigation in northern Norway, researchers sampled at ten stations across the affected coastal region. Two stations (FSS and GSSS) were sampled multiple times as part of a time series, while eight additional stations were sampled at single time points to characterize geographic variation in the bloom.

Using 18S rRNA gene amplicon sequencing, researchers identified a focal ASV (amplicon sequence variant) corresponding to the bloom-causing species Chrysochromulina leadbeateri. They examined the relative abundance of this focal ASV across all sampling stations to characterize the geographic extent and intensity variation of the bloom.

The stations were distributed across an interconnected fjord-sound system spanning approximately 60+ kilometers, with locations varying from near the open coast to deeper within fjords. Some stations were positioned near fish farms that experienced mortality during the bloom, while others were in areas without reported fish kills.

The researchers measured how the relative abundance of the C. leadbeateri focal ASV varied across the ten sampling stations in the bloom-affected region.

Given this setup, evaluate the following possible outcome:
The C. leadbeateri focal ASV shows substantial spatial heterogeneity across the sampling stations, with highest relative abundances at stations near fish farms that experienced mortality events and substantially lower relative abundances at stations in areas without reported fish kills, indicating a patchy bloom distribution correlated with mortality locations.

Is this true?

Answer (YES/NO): NO